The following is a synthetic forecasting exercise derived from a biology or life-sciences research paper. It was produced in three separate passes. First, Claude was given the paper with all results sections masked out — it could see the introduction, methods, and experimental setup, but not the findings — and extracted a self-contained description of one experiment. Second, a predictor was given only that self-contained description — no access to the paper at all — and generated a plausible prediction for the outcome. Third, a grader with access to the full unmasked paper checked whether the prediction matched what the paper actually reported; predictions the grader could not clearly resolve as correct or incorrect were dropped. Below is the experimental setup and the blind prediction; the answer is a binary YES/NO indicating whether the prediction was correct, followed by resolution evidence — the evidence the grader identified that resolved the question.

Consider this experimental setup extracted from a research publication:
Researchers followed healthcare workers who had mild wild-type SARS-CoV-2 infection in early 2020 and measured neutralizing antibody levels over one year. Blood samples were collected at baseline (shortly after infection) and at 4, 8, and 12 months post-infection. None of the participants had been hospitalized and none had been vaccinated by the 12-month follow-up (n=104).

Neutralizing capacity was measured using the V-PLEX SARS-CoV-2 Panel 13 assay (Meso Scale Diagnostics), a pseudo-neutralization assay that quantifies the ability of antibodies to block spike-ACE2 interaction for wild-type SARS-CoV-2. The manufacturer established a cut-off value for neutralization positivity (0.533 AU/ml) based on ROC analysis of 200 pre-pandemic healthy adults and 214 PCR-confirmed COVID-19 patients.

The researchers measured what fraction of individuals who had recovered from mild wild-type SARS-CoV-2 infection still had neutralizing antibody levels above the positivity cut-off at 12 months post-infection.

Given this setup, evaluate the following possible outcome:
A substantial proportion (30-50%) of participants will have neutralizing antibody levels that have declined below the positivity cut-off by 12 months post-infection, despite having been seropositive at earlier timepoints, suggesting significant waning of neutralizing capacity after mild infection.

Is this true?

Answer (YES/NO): NO